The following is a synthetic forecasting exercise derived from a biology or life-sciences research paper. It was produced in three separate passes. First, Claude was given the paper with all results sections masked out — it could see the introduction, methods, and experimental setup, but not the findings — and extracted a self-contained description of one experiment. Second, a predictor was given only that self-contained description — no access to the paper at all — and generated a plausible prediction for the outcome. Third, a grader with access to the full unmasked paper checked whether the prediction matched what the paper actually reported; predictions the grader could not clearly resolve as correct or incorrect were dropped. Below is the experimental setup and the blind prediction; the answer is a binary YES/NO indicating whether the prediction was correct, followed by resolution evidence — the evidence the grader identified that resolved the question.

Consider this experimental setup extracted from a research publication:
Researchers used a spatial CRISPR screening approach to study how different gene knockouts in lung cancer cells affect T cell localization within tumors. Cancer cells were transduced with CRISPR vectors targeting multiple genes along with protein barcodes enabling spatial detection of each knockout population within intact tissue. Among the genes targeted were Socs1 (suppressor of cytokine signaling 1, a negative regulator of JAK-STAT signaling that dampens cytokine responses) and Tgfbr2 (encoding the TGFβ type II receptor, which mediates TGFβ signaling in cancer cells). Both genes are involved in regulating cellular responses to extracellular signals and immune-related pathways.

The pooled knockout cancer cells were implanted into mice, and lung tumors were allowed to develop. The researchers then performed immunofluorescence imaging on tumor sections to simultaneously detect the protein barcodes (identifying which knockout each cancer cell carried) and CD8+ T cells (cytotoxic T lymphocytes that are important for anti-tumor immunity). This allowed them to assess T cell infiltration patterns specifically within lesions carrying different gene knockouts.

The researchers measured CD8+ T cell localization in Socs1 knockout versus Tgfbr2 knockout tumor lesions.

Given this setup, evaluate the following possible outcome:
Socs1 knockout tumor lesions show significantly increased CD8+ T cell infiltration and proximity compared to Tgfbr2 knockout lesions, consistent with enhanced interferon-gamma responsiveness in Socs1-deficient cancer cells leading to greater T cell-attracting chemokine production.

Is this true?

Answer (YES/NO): YES